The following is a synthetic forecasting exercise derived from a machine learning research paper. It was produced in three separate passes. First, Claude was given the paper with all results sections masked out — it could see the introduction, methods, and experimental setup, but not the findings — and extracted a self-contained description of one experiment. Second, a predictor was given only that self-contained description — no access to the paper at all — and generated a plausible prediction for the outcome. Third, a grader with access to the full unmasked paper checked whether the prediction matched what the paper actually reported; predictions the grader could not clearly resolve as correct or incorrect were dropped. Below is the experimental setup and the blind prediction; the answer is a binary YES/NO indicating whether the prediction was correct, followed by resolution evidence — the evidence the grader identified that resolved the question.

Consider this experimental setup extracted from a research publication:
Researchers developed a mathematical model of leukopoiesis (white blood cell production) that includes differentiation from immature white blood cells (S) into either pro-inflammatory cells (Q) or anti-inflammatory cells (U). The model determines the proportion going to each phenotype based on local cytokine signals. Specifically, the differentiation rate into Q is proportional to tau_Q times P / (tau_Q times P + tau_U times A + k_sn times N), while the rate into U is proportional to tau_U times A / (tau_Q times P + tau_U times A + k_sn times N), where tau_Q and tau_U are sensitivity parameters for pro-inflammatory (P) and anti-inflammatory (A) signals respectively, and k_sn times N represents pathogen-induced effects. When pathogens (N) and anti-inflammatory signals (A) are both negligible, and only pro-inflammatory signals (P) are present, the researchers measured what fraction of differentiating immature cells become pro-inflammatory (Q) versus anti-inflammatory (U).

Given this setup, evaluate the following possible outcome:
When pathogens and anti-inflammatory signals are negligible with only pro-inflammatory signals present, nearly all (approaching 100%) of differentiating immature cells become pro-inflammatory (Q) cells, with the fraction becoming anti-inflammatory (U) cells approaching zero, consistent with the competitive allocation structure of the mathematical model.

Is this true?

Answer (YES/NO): YES